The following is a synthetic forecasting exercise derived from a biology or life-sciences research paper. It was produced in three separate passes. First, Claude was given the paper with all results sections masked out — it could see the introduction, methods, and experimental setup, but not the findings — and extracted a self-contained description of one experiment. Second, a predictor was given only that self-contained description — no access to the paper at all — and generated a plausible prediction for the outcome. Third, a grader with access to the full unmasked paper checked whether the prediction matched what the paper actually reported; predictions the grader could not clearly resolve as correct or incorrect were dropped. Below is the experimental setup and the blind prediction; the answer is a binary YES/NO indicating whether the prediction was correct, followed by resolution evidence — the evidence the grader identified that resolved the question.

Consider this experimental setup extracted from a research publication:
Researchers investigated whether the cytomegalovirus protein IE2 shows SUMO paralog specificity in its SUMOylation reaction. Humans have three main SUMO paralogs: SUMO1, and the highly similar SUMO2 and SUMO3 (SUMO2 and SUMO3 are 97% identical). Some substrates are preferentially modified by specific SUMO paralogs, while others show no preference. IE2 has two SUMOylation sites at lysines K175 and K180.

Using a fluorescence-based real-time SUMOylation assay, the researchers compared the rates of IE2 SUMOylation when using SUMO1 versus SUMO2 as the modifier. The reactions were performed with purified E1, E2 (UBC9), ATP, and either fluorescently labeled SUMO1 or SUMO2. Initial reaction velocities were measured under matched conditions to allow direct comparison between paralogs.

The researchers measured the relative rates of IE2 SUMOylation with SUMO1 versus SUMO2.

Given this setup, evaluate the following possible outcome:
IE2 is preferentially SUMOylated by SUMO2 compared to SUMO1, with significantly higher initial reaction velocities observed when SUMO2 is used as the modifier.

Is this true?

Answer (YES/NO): YES